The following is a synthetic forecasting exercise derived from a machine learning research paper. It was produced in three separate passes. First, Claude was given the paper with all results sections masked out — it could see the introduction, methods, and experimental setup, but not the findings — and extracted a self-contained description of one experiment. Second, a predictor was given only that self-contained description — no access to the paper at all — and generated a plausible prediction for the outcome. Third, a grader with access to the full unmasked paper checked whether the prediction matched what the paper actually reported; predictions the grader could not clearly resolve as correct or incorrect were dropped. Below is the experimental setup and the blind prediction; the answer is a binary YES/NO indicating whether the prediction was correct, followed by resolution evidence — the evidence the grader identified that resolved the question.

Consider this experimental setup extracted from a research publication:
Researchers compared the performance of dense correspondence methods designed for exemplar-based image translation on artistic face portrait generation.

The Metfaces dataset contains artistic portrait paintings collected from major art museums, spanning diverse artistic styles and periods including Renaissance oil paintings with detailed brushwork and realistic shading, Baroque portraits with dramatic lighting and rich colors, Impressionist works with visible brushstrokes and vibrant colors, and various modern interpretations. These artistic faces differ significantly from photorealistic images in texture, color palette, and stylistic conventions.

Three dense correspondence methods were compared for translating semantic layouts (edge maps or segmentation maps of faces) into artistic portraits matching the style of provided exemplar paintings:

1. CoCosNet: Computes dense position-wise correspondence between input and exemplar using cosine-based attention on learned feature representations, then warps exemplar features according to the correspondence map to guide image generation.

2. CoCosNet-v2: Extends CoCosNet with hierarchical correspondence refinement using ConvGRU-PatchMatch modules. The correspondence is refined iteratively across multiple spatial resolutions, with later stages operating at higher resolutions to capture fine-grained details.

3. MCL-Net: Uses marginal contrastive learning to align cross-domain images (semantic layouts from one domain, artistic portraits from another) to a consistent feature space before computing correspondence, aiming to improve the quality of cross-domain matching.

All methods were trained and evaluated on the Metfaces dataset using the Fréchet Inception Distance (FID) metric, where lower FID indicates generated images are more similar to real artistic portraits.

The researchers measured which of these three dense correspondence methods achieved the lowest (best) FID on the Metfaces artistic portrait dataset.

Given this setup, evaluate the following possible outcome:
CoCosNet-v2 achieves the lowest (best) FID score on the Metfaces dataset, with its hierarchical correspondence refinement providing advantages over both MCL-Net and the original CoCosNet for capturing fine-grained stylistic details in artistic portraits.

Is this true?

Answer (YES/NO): YES